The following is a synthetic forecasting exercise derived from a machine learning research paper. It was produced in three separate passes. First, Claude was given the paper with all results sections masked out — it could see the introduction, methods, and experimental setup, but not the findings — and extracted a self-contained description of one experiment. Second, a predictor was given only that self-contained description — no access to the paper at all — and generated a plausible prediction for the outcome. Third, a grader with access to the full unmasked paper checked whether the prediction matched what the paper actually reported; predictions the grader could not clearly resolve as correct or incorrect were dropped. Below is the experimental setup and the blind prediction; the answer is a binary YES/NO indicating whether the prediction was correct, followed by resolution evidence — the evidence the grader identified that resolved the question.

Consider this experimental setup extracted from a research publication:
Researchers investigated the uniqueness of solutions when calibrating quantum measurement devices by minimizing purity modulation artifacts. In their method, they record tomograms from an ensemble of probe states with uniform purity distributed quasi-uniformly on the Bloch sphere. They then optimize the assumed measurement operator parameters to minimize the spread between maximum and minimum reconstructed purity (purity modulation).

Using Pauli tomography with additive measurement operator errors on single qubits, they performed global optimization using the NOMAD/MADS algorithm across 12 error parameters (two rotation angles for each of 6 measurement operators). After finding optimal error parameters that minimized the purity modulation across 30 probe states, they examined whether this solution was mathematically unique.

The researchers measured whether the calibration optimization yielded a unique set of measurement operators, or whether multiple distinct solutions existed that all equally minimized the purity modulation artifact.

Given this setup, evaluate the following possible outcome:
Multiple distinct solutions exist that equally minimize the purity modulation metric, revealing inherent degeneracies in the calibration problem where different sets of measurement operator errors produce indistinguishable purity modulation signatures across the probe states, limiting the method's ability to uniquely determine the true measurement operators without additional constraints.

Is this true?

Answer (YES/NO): YES